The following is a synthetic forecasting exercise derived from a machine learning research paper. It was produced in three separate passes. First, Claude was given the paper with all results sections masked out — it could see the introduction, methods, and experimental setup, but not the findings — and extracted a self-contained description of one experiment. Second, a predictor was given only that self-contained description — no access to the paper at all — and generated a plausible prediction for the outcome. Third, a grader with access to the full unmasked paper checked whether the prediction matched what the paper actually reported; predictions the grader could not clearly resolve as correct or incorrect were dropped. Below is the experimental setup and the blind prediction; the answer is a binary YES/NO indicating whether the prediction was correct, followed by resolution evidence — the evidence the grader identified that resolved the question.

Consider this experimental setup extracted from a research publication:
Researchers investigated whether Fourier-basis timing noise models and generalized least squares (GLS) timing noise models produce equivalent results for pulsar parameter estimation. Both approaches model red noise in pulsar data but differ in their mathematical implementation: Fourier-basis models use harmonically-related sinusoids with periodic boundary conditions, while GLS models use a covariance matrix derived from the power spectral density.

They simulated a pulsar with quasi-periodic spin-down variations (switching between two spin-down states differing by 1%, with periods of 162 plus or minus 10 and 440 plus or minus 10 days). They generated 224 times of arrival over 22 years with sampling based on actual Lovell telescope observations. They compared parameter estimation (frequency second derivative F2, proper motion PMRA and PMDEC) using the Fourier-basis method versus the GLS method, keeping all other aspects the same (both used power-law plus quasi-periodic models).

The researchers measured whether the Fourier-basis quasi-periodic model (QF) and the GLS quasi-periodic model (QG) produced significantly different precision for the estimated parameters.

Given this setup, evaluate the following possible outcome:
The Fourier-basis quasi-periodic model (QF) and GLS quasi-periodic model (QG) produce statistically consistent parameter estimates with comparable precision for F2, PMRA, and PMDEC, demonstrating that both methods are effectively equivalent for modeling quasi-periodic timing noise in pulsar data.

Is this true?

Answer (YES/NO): YES